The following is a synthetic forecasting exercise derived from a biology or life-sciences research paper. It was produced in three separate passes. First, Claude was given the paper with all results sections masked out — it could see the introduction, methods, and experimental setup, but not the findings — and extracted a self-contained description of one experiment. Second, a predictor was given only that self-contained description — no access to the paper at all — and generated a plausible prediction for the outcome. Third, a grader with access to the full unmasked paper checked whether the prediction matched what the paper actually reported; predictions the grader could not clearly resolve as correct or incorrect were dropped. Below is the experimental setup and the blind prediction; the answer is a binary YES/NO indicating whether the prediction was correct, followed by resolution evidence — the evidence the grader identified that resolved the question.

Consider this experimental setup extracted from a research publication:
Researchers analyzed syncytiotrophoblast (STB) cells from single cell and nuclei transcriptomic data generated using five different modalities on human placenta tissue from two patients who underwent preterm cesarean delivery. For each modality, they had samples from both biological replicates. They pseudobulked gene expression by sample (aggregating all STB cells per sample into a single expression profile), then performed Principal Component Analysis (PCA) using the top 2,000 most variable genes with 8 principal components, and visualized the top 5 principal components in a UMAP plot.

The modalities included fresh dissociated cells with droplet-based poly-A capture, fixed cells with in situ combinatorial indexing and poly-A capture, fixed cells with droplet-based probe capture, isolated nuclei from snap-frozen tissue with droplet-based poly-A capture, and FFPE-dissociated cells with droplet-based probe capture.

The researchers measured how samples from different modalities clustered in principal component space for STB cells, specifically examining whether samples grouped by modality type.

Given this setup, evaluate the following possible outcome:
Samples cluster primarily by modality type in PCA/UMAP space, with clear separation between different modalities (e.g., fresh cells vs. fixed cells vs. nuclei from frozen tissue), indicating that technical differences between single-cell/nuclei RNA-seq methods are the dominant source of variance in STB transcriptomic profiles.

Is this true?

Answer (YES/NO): YES